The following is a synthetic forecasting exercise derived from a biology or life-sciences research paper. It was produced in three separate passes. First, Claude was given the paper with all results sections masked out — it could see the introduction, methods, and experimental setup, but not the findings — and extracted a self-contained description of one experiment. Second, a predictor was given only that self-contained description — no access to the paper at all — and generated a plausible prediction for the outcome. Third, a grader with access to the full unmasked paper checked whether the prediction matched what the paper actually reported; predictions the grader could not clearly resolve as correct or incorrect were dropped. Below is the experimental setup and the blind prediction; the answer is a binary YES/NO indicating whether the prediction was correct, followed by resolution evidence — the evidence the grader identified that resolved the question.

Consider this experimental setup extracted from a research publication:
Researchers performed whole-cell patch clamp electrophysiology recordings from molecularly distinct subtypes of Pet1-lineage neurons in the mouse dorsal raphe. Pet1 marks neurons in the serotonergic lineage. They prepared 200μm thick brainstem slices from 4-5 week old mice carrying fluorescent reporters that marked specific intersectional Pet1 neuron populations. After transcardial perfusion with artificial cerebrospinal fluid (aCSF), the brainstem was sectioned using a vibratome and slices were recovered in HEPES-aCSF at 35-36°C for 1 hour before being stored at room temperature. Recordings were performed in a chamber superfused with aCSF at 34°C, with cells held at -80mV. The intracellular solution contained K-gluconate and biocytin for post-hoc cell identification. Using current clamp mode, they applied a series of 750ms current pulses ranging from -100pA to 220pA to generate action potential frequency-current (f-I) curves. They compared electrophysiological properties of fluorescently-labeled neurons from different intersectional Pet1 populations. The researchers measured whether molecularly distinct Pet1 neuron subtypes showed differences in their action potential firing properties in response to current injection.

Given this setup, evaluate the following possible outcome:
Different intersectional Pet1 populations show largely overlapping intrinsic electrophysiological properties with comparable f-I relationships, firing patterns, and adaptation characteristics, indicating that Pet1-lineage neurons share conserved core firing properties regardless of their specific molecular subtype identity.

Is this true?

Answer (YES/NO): NO